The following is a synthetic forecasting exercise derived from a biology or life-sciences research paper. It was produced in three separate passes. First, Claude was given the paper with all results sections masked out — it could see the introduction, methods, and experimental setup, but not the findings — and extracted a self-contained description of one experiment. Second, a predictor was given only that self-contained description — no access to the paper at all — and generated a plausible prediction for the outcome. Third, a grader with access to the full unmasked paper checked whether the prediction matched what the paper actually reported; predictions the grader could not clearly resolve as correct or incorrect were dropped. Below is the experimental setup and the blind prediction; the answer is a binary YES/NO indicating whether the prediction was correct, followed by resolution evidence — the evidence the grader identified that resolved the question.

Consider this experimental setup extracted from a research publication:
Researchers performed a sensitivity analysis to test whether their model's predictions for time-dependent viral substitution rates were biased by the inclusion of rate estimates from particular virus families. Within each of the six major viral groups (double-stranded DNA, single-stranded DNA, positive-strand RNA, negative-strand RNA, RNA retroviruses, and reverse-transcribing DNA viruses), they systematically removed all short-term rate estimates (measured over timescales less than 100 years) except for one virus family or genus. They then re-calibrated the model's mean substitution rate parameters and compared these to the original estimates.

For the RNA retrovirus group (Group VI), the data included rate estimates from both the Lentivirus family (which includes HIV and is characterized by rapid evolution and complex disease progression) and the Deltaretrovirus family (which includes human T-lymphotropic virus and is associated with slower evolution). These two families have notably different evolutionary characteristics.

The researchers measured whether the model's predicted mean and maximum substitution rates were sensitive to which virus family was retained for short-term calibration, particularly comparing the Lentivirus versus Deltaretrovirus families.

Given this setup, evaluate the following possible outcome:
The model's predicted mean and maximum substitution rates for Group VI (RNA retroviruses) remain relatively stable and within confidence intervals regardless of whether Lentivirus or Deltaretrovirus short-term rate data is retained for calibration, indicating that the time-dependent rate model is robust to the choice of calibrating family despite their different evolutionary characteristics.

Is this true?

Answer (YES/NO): NO